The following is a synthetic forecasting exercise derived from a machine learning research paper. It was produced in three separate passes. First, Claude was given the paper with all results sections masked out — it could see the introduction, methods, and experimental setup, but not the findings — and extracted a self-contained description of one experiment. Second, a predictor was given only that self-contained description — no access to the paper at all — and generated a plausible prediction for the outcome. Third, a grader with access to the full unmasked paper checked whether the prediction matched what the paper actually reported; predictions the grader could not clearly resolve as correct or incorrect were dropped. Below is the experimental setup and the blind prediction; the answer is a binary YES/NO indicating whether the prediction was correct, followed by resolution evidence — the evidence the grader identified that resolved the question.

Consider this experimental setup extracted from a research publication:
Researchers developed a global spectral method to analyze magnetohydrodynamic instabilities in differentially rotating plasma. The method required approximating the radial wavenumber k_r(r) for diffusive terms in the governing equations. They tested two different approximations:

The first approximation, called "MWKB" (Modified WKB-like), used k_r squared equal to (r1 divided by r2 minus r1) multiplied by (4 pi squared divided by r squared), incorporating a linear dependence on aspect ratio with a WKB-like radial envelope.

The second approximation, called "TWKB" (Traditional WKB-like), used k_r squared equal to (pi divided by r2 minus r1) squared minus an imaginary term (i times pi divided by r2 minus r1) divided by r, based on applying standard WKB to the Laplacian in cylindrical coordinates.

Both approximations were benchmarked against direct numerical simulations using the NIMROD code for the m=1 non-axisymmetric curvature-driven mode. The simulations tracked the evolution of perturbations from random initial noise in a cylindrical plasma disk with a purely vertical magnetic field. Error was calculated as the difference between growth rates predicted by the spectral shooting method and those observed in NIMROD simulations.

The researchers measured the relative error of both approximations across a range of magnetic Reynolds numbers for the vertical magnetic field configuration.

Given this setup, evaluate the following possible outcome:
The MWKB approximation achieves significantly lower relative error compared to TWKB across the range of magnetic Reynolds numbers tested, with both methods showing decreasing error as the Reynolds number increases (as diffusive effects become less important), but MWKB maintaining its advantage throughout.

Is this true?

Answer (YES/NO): NO